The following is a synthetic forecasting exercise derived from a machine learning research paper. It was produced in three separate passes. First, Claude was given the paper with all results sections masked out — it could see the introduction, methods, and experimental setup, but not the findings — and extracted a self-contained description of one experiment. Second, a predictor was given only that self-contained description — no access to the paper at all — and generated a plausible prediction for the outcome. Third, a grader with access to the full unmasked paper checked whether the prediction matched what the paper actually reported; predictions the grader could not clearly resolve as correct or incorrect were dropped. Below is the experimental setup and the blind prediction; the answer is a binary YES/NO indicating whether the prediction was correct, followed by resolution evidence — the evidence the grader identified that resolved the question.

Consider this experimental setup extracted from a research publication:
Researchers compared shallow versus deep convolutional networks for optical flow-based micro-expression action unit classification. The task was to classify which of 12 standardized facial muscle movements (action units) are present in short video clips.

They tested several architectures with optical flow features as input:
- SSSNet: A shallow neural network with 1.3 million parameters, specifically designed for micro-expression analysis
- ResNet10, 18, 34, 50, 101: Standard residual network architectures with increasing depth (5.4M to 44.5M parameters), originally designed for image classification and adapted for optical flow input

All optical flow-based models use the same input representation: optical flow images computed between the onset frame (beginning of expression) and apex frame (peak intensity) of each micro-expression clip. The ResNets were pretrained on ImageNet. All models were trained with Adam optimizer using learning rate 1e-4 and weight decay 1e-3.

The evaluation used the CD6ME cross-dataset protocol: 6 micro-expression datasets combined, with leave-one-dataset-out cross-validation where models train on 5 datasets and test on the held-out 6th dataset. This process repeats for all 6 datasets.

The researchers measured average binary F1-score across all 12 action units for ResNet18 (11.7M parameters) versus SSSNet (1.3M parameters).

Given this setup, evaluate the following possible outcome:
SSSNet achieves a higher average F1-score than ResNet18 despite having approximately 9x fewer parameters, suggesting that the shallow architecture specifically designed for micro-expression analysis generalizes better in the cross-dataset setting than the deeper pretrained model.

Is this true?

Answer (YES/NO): YES